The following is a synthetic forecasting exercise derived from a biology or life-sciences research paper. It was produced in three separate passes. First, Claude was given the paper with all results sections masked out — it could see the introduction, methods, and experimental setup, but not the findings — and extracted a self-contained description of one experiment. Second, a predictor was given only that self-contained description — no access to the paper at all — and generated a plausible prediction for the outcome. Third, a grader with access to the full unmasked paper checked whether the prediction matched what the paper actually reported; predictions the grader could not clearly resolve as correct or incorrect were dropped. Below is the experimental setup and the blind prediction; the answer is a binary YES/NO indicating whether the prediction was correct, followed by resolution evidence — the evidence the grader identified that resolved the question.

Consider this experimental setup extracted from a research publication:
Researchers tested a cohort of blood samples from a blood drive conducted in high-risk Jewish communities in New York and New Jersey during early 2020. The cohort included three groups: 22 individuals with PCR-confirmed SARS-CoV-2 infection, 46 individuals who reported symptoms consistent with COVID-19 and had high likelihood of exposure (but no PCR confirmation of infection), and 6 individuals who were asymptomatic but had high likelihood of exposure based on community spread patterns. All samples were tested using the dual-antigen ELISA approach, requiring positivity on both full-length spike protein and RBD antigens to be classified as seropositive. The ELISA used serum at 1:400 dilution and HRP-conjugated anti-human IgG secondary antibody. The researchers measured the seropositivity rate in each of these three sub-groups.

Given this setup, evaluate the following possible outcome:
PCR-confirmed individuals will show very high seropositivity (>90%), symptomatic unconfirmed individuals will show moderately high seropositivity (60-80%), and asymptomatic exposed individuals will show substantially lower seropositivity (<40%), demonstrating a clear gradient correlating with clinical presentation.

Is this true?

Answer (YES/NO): NO